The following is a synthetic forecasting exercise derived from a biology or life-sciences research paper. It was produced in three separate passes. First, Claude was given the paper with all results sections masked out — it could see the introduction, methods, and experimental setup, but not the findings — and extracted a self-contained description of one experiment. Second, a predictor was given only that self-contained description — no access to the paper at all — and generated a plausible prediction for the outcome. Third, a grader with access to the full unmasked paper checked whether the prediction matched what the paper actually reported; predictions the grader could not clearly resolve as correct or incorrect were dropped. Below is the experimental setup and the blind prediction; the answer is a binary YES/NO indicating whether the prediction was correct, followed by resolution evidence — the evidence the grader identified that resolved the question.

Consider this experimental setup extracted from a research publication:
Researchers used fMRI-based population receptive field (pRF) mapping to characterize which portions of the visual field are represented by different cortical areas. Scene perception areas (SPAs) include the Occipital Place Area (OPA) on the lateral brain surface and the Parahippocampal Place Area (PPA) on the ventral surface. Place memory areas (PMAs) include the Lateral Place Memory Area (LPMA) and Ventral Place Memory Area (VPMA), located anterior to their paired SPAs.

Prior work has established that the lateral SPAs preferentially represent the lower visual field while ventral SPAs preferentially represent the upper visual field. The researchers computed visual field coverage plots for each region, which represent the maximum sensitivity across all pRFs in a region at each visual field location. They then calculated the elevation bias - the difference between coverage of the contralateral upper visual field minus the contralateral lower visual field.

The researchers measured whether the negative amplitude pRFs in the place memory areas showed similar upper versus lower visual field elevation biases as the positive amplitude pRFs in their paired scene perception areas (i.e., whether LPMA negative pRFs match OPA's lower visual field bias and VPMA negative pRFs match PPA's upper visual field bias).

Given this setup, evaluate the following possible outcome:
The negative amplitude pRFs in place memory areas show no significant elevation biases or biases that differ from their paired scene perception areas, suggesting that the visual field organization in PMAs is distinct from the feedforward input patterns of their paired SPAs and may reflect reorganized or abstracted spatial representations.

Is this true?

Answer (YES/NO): NO